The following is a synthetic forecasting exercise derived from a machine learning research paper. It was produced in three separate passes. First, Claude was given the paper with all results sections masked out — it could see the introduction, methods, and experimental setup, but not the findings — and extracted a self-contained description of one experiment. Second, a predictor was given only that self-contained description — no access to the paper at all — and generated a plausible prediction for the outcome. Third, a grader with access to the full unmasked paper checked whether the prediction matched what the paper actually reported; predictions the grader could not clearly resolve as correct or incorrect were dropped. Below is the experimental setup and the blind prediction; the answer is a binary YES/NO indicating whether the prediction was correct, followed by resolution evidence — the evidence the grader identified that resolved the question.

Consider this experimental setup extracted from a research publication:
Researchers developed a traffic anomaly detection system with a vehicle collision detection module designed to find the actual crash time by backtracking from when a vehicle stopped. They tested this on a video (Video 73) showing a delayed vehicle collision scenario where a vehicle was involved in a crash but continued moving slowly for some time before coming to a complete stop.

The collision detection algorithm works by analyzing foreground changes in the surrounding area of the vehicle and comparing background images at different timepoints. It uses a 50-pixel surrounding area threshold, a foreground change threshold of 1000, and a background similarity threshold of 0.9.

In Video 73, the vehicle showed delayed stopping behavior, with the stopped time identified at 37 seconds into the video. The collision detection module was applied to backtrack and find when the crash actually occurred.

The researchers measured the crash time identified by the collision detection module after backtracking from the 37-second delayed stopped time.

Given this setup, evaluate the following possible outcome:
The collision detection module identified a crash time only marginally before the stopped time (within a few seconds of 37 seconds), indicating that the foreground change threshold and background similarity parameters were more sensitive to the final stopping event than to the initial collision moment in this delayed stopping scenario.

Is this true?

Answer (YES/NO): NO